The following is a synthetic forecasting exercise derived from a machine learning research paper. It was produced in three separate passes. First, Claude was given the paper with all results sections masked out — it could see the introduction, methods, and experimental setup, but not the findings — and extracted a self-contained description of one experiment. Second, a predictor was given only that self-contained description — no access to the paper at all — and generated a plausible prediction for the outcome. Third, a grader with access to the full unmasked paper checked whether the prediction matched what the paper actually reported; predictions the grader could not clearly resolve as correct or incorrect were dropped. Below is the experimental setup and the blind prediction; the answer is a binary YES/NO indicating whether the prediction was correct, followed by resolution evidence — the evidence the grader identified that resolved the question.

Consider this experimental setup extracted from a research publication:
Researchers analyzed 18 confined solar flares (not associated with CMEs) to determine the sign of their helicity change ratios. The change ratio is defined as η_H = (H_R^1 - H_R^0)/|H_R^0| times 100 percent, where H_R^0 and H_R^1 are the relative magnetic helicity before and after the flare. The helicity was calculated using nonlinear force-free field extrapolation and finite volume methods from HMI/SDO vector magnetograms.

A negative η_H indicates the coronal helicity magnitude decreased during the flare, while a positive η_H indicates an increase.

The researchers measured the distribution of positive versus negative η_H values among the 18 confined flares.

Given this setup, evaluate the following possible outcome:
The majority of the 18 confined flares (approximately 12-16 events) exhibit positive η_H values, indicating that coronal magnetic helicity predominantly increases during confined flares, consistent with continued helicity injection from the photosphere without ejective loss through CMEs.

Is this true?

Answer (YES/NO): NO